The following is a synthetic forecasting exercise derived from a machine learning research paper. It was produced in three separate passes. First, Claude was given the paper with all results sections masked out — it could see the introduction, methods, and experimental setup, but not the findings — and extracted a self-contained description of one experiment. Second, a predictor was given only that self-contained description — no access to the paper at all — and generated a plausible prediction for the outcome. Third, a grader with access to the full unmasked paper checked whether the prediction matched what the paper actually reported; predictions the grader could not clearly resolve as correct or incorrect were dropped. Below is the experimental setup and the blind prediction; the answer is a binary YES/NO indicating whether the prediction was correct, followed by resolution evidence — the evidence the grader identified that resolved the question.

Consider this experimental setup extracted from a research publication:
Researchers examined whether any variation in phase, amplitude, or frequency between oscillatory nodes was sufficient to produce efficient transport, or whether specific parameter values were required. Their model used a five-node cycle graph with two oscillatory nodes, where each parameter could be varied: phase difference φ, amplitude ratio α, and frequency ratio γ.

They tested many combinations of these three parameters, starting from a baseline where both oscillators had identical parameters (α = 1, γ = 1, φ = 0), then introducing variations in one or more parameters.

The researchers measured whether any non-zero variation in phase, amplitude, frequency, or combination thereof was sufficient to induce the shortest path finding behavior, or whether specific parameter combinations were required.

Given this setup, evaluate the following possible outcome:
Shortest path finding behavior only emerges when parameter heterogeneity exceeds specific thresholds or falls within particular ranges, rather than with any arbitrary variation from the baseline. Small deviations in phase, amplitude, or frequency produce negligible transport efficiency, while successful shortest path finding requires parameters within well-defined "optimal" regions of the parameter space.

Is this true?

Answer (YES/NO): NO